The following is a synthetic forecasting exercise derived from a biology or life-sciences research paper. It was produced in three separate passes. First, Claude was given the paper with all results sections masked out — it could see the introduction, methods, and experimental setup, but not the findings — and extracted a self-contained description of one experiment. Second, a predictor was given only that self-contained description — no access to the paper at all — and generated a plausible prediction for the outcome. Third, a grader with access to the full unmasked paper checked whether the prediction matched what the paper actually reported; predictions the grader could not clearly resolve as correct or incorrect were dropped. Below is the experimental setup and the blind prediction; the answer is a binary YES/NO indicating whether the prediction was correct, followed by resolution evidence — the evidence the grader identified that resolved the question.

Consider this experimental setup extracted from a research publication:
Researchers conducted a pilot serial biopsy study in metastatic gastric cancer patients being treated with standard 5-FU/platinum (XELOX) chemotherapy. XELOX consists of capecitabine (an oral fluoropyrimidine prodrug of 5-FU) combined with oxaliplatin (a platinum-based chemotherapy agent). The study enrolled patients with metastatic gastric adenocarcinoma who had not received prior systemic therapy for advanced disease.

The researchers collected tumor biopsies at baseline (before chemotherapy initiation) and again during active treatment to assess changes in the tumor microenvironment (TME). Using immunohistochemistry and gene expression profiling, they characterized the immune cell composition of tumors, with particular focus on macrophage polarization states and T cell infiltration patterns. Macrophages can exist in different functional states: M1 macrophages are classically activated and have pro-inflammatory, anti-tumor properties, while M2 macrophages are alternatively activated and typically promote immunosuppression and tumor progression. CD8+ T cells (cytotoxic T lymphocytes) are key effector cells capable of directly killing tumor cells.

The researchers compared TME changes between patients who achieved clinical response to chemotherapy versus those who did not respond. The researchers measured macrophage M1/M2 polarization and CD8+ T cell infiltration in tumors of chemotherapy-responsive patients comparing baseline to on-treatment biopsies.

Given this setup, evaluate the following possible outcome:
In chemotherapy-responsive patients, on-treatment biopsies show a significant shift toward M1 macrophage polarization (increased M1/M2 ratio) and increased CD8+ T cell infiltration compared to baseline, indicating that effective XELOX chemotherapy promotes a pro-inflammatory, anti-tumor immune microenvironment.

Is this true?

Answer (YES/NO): YES